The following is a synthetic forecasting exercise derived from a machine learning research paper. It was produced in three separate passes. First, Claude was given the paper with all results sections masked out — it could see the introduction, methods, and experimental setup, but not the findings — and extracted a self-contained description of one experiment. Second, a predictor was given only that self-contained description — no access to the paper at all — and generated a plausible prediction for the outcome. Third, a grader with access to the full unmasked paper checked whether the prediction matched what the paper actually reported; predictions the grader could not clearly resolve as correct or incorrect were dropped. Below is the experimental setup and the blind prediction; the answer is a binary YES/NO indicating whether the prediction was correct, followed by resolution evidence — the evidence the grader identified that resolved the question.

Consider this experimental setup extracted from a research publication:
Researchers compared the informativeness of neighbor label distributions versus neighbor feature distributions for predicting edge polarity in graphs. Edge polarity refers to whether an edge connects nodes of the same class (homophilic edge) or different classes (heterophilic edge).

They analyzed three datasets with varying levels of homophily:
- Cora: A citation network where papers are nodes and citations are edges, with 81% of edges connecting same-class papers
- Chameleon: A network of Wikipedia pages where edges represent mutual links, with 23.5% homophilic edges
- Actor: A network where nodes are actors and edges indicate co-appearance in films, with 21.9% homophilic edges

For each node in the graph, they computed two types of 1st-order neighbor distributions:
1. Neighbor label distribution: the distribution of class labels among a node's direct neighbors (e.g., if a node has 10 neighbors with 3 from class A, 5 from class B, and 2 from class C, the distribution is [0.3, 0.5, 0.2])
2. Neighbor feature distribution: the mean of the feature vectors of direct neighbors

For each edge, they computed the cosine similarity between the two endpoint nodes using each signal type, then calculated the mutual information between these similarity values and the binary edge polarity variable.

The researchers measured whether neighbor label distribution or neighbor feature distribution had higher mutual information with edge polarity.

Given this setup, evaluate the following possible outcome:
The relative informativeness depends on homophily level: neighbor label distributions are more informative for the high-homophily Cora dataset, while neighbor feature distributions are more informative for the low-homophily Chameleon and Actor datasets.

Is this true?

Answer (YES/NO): NO